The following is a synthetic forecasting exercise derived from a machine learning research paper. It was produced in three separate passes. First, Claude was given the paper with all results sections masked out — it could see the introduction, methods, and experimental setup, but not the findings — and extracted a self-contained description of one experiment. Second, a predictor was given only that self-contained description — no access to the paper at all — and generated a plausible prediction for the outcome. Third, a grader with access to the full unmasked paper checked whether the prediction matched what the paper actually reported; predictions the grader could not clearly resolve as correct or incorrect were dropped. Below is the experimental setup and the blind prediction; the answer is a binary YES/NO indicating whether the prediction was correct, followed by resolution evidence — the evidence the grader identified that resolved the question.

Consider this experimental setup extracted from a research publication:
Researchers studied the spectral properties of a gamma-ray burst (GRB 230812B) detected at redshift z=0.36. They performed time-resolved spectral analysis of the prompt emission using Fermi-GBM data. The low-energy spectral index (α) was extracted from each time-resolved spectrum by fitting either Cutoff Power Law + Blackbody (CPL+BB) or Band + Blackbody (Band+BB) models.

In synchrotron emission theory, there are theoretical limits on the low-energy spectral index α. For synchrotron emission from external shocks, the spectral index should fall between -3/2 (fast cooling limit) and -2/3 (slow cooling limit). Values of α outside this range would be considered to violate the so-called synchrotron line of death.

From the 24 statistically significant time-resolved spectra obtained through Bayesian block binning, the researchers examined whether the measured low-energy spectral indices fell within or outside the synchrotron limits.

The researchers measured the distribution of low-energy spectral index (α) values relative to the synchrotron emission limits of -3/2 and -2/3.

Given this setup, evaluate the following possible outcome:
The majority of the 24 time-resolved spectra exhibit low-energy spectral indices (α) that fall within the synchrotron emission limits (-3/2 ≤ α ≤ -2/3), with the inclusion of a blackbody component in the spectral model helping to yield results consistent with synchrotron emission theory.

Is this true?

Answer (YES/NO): NO